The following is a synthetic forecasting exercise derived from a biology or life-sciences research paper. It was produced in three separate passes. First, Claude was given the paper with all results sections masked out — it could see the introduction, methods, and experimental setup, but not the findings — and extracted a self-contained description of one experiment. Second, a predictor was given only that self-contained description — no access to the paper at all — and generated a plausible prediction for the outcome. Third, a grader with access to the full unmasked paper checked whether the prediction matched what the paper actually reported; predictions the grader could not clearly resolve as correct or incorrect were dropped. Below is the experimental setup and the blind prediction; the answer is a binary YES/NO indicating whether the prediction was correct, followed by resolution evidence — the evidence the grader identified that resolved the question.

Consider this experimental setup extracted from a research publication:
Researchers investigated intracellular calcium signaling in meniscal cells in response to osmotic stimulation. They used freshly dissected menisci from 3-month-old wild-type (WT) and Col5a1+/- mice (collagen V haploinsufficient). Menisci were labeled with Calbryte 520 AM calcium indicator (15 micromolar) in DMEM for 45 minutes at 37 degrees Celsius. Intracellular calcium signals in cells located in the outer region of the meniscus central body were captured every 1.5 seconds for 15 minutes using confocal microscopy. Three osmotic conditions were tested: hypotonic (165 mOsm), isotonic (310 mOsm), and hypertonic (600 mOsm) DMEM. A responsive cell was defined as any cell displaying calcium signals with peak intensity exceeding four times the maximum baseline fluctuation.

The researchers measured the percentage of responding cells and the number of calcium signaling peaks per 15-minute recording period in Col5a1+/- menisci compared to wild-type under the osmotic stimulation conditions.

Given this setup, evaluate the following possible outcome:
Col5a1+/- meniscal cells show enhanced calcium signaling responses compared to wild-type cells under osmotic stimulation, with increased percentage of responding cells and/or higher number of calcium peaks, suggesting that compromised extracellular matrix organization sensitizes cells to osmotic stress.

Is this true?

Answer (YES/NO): NO